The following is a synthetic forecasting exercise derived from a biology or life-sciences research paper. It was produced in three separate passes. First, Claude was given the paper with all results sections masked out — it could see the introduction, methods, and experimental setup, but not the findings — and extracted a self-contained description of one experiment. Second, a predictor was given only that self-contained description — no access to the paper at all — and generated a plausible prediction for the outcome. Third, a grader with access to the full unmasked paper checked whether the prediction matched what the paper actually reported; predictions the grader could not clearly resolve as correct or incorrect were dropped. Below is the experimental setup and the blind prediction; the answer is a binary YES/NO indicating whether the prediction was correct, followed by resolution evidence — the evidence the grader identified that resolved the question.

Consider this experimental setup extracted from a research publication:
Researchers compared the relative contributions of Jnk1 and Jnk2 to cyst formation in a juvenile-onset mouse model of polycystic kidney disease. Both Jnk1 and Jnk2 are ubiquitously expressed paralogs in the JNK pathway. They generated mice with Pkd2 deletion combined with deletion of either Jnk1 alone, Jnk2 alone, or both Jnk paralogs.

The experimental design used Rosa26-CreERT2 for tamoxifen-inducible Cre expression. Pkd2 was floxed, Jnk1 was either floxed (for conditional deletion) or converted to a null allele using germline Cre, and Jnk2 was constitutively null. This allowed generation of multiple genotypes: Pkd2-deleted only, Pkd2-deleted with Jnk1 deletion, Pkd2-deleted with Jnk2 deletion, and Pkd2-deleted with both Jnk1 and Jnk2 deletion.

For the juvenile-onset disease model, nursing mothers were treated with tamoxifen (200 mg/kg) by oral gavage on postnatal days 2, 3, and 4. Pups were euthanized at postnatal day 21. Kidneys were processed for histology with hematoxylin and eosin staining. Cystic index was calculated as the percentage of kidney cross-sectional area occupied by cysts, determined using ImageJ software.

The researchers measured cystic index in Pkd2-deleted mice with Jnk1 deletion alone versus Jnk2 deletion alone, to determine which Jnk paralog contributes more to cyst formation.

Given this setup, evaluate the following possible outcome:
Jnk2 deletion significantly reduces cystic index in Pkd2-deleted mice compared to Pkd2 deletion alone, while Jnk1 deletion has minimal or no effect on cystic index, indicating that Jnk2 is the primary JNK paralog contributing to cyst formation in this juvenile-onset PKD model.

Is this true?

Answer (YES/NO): NO